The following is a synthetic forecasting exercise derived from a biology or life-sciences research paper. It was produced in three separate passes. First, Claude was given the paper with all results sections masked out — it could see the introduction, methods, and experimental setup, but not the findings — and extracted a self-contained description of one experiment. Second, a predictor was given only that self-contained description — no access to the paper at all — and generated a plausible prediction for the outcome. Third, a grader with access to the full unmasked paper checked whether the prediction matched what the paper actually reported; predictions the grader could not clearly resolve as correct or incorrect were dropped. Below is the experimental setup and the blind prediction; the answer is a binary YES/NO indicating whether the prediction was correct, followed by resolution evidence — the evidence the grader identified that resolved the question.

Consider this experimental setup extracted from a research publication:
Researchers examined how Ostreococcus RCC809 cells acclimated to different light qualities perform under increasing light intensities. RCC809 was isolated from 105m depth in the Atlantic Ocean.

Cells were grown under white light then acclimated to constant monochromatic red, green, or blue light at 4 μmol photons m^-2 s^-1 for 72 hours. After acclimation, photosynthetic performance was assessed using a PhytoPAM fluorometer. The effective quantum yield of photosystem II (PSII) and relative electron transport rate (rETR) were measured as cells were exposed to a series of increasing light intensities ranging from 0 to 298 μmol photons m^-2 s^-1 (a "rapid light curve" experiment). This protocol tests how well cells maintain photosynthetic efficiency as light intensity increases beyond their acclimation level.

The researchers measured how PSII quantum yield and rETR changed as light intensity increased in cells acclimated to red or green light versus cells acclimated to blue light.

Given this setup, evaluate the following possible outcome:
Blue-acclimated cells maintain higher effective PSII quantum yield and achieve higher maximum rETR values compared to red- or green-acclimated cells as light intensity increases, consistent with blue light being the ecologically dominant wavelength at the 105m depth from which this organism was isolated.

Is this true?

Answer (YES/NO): NO